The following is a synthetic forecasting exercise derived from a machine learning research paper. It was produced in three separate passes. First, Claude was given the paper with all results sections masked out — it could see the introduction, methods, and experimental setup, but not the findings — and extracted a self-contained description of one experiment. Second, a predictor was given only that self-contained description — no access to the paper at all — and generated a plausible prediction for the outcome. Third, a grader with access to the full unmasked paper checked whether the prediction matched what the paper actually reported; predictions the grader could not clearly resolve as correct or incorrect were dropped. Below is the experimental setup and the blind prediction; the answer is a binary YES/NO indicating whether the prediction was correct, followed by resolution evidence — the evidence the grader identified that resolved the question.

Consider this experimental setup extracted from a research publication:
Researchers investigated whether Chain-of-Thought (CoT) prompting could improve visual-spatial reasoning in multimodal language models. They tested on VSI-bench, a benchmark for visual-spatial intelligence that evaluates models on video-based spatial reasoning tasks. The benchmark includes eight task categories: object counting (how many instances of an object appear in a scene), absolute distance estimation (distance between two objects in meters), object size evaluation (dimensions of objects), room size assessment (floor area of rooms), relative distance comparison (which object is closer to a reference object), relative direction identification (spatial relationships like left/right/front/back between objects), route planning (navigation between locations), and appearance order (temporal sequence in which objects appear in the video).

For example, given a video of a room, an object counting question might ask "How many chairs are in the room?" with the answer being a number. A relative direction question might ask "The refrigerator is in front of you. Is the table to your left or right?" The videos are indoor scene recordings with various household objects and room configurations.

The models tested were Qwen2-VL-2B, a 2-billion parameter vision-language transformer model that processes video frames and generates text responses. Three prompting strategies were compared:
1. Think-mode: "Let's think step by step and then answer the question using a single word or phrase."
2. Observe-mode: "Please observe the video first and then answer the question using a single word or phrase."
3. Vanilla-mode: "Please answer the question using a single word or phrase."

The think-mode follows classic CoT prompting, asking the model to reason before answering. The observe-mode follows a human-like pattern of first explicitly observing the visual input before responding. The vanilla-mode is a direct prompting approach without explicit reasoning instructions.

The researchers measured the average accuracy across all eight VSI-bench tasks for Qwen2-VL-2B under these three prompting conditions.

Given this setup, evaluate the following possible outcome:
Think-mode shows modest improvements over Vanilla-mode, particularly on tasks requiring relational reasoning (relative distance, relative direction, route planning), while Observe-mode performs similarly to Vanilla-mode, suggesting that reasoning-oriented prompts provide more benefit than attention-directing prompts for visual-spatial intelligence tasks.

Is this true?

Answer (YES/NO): NO